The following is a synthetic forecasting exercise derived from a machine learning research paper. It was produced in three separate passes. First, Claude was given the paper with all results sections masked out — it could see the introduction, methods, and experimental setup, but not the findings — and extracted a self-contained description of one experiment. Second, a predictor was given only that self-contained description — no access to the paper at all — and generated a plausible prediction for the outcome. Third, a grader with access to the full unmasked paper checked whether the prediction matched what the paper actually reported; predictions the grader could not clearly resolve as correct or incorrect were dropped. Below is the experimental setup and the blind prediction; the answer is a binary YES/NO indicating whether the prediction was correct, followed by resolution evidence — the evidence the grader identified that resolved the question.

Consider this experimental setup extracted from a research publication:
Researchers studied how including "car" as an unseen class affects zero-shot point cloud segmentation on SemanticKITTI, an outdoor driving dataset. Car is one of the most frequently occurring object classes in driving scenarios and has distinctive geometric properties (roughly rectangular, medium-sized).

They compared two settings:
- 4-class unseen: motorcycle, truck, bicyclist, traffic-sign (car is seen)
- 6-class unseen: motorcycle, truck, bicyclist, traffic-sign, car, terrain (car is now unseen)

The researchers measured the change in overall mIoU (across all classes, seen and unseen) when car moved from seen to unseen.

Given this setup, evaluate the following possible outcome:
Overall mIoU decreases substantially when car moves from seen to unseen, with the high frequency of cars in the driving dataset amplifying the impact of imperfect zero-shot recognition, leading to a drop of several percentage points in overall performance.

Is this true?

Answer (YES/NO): YES